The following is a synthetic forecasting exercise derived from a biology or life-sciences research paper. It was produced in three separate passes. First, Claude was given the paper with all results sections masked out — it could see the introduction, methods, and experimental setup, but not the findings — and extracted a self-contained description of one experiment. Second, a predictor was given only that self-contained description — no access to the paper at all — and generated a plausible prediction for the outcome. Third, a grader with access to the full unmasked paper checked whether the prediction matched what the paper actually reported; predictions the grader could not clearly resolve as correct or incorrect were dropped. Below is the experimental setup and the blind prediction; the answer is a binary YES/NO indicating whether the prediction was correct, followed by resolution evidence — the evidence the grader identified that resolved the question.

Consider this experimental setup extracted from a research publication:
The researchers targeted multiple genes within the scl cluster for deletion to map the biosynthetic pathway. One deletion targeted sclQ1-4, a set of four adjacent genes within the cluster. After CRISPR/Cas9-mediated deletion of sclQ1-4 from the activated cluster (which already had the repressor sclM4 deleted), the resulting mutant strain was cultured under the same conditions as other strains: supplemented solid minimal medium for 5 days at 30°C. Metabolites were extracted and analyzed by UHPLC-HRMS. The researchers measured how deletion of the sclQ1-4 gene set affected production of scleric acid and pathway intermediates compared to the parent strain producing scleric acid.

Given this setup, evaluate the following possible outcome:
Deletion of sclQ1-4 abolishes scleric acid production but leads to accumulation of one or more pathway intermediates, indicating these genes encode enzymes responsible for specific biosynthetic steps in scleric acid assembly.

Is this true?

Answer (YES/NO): NO